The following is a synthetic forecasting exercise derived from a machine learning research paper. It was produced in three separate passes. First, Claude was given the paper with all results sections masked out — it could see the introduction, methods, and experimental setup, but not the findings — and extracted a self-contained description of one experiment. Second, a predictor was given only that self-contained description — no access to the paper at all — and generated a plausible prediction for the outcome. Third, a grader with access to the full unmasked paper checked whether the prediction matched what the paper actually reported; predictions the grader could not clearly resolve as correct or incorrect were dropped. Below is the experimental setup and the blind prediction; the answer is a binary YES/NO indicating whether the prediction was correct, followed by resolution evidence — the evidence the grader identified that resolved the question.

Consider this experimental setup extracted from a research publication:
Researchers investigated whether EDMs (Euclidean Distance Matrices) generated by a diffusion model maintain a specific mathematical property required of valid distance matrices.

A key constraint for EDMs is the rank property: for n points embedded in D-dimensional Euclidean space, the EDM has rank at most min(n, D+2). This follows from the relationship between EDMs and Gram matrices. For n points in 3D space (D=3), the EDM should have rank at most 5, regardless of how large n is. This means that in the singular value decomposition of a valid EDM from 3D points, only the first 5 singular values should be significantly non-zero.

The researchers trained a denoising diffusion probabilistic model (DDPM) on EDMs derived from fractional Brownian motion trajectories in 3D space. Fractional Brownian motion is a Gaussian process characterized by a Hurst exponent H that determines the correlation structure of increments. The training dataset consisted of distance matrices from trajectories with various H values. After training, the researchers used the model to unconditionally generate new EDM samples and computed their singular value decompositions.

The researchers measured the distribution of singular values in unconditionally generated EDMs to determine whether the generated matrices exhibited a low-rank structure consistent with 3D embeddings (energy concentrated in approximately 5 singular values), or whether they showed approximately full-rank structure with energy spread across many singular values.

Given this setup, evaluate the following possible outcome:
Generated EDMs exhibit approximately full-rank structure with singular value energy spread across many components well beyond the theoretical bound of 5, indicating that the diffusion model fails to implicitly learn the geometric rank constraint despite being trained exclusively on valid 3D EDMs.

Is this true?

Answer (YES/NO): NO